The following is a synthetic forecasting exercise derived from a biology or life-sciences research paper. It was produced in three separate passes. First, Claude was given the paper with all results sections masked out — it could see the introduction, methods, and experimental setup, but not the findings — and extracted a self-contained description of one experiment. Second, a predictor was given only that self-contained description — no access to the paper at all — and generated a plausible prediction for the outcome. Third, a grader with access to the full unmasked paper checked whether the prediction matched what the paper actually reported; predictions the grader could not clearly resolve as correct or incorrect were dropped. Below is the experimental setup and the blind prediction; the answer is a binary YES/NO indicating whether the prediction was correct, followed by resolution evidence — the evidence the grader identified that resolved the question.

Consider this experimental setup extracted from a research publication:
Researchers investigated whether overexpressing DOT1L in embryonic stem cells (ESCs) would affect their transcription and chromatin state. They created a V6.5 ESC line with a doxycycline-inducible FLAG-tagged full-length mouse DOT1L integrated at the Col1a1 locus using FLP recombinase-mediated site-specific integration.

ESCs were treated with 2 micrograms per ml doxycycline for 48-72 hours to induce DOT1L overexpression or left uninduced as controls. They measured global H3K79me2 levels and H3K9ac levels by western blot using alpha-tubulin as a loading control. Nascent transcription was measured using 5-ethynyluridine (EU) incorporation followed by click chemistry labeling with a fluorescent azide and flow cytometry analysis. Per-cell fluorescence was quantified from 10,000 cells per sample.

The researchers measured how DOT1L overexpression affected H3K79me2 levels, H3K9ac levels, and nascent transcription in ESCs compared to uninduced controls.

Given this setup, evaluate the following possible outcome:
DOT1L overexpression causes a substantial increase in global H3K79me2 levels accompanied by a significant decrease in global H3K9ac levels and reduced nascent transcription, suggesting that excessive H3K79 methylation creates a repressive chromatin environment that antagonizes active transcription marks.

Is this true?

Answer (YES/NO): NO